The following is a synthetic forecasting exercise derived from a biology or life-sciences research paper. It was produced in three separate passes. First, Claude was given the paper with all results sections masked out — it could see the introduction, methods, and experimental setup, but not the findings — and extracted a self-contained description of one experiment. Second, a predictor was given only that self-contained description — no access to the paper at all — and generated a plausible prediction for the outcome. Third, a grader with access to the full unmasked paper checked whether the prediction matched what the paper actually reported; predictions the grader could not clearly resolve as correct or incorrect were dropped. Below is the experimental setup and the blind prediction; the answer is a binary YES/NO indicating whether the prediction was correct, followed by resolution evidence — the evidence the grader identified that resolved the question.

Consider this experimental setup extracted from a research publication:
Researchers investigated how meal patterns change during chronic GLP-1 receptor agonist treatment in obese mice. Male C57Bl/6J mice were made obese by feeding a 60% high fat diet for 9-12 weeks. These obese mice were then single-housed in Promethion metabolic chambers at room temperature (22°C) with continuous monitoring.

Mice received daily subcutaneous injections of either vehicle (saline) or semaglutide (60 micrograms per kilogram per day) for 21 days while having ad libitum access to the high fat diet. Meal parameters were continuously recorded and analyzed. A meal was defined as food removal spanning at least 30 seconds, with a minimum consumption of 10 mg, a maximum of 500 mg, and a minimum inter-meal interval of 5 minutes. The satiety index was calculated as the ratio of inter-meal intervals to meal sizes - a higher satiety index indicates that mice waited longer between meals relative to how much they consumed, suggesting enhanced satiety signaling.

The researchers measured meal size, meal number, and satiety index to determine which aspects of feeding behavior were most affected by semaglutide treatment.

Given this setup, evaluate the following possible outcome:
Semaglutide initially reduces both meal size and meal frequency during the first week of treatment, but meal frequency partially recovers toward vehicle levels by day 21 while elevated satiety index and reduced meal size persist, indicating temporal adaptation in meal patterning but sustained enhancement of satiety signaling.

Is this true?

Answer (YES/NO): NO